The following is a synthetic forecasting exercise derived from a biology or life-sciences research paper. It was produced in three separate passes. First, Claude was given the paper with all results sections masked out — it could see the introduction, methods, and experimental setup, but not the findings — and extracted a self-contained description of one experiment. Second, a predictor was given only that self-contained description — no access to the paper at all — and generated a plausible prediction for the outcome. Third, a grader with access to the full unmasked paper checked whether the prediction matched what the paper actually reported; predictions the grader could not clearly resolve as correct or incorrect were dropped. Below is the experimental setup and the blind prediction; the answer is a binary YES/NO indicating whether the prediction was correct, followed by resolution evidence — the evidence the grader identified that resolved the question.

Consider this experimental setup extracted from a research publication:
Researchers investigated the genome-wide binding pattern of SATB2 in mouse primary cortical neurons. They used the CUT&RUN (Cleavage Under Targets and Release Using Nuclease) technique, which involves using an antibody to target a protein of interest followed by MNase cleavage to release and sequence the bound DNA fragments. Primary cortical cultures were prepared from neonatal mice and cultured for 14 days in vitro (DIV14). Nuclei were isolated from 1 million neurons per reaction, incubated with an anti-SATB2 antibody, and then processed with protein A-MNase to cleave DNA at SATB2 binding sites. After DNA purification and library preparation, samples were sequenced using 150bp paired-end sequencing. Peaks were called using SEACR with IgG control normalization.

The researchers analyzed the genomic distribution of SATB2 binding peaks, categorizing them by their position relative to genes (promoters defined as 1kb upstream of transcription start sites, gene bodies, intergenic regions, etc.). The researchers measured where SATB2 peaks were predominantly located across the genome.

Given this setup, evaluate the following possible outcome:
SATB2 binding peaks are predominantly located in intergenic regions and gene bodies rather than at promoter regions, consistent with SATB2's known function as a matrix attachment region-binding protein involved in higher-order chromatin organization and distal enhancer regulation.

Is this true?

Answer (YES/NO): NO